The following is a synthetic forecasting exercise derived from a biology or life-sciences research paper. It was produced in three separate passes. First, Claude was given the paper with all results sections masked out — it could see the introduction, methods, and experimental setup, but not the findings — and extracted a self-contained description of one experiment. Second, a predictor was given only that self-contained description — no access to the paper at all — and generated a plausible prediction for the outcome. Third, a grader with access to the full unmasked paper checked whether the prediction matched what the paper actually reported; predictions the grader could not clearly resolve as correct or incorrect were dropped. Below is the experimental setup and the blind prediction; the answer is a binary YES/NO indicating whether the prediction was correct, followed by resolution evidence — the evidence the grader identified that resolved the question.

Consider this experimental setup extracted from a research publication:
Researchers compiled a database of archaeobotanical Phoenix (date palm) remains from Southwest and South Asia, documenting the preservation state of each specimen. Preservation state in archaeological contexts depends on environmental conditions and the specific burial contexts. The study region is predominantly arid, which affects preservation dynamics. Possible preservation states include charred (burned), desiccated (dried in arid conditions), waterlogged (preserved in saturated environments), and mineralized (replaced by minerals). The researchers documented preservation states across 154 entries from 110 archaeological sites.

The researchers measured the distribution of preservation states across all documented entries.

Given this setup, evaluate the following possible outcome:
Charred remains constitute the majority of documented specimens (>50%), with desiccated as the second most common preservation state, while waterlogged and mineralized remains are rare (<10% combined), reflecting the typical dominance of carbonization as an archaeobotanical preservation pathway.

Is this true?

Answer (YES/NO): YES